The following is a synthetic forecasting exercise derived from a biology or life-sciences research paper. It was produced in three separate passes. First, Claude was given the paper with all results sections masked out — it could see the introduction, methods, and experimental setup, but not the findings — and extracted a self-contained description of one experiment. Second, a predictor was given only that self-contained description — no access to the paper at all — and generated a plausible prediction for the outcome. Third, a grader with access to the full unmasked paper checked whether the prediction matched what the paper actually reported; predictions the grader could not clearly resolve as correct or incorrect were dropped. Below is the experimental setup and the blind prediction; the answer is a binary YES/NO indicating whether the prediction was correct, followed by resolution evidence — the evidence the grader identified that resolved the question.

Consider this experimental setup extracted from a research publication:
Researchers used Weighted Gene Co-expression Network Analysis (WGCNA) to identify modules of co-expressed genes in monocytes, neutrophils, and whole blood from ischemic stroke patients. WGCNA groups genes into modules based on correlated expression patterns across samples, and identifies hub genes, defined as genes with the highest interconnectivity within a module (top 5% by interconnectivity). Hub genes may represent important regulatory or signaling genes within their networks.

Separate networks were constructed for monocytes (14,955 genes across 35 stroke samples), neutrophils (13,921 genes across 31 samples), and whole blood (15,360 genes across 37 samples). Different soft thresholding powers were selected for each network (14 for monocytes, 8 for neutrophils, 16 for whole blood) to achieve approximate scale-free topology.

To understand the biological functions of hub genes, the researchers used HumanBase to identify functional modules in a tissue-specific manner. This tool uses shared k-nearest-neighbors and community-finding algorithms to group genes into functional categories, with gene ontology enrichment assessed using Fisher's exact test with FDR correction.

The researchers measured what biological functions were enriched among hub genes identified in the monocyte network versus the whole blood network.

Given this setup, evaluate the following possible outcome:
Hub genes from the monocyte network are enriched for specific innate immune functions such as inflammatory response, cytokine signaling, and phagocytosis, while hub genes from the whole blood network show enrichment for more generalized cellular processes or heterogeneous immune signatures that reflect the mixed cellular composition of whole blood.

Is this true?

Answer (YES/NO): NO